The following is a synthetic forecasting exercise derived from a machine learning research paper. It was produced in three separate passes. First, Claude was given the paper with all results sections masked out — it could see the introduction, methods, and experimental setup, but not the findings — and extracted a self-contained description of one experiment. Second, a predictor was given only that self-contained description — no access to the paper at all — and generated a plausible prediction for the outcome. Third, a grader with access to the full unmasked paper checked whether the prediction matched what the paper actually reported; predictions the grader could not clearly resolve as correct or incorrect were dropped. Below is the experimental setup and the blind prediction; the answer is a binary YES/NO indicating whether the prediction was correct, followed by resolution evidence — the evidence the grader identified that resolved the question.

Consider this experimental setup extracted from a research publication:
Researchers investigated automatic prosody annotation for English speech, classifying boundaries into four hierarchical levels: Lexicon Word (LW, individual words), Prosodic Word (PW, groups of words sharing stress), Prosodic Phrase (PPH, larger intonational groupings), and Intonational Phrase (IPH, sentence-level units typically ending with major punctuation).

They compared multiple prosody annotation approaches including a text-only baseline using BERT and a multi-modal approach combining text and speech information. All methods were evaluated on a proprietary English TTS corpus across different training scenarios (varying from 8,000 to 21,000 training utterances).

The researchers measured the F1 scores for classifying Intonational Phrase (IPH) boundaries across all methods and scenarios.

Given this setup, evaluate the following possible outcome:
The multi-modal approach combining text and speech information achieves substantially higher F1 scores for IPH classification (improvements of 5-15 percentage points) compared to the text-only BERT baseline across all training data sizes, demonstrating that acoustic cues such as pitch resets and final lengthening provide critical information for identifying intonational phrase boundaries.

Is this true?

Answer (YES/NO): NO